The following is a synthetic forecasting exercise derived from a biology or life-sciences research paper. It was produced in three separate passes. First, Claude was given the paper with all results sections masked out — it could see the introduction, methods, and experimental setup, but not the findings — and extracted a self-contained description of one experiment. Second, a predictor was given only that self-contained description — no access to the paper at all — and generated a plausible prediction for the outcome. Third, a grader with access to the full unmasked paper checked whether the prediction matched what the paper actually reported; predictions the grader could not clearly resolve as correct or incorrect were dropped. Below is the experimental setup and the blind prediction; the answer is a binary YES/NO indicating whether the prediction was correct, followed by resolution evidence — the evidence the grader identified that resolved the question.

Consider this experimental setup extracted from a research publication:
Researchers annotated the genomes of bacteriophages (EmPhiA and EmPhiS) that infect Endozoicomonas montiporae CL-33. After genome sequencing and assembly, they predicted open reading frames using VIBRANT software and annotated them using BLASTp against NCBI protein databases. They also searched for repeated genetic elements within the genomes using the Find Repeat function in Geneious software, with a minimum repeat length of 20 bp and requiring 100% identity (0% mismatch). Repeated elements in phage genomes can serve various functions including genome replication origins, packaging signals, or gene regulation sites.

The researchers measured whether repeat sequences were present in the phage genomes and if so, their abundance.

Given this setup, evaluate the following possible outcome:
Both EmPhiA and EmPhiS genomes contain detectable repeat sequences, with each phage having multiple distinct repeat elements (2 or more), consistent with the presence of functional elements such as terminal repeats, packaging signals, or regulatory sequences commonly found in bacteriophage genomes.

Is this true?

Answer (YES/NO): YES